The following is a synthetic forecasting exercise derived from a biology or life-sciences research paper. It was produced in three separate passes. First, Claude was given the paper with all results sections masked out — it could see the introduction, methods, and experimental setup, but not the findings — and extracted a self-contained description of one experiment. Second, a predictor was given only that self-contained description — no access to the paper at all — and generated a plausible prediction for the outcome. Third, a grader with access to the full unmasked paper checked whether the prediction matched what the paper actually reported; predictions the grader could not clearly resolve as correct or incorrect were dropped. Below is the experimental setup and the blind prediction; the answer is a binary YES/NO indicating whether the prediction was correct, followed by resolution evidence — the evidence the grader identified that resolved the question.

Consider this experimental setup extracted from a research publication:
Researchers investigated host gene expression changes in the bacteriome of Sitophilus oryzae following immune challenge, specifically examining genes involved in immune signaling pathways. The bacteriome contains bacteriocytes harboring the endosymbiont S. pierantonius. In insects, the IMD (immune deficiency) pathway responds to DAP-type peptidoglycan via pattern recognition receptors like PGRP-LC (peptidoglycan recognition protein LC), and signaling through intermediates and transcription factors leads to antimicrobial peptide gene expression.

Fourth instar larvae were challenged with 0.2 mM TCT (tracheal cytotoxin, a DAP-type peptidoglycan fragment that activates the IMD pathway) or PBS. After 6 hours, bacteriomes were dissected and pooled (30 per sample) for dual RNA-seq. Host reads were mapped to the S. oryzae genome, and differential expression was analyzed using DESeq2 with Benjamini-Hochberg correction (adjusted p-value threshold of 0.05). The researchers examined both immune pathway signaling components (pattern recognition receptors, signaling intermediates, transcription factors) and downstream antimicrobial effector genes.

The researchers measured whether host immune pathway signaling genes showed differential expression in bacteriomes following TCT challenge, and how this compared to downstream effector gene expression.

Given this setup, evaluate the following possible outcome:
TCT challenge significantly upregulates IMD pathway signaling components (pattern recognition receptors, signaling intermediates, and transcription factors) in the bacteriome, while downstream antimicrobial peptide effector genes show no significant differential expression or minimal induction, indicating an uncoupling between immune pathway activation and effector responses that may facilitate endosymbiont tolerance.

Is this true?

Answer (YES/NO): NO